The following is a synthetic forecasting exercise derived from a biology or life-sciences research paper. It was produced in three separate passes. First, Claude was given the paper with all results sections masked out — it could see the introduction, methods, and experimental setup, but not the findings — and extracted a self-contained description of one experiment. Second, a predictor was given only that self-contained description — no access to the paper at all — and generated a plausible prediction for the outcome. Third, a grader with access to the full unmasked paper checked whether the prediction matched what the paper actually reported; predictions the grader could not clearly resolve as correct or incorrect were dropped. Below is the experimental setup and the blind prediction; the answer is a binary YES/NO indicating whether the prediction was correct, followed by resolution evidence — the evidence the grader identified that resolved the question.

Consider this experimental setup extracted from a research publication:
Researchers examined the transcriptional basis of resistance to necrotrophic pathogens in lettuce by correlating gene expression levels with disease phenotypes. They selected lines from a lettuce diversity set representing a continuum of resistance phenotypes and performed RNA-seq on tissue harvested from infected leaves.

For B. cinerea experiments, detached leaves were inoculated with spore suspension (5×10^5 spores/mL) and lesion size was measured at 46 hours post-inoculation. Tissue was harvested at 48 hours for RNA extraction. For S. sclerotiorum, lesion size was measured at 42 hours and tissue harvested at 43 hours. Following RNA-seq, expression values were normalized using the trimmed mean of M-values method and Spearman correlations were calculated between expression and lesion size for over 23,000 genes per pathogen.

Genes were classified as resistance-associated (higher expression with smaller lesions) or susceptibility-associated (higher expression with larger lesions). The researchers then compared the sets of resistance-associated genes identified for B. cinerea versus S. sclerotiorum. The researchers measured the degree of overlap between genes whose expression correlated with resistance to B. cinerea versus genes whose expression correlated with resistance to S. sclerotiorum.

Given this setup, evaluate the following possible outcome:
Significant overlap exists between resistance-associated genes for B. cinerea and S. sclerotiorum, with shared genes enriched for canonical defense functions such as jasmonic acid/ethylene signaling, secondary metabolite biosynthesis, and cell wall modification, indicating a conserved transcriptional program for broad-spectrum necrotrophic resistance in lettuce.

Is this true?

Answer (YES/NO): NO